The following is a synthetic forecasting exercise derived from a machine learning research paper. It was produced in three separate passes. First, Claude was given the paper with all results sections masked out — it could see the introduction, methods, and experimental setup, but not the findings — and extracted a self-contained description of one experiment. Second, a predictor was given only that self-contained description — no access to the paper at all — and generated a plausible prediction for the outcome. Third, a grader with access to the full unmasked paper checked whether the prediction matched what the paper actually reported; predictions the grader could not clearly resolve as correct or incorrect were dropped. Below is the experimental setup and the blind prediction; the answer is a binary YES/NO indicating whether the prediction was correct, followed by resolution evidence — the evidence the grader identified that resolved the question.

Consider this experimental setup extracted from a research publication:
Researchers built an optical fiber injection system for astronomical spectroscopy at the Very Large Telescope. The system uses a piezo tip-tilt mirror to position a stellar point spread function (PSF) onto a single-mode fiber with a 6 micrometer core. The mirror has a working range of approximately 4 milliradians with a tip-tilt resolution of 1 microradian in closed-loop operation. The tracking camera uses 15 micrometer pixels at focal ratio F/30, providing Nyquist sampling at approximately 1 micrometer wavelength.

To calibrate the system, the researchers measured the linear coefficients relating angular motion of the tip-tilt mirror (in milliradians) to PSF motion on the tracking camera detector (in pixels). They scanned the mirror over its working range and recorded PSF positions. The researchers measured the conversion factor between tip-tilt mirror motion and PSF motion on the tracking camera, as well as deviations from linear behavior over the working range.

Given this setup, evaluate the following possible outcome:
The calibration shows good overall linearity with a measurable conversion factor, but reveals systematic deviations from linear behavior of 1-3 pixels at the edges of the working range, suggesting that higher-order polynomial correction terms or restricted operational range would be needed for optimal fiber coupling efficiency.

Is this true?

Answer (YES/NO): NO